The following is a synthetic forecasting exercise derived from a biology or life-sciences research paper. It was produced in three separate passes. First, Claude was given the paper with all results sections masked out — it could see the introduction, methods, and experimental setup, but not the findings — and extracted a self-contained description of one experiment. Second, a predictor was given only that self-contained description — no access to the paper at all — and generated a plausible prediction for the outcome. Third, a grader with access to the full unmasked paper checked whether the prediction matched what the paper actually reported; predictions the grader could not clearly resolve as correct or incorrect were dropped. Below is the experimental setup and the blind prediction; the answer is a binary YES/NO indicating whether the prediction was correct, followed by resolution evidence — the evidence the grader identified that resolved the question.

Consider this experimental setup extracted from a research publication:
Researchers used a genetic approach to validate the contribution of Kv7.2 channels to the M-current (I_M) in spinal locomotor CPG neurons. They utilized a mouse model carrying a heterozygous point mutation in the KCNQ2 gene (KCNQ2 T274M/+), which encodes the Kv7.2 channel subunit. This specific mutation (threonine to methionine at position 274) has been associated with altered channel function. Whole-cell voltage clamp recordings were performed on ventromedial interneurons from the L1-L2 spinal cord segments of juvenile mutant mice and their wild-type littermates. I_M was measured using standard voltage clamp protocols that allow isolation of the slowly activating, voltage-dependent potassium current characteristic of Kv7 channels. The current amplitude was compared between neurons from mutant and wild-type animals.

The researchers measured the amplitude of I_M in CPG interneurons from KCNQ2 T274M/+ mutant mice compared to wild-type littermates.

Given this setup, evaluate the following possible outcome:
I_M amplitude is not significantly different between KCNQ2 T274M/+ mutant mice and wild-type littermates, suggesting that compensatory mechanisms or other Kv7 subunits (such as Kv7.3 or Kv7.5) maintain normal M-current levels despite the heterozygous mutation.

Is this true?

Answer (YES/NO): NO